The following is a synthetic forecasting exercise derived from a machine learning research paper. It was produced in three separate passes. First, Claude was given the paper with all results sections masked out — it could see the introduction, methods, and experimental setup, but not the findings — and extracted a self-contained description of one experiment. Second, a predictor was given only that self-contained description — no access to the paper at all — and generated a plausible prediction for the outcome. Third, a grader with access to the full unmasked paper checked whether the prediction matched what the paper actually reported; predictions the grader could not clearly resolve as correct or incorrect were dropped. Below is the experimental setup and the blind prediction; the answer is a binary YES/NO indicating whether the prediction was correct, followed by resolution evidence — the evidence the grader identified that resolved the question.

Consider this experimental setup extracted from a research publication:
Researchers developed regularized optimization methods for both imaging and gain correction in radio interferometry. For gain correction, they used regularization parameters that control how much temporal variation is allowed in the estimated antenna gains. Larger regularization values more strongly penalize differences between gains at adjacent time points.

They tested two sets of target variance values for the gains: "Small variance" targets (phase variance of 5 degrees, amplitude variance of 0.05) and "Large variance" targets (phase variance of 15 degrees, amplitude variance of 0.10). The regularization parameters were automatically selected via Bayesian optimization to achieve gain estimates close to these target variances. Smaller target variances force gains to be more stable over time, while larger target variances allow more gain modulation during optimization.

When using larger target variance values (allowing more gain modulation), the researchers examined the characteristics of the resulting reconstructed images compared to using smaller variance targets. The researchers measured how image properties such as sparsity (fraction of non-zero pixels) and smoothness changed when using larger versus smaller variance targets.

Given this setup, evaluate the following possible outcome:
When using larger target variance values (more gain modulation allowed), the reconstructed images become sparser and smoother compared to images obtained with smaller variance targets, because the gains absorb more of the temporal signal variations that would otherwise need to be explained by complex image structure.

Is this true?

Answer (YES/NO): YES